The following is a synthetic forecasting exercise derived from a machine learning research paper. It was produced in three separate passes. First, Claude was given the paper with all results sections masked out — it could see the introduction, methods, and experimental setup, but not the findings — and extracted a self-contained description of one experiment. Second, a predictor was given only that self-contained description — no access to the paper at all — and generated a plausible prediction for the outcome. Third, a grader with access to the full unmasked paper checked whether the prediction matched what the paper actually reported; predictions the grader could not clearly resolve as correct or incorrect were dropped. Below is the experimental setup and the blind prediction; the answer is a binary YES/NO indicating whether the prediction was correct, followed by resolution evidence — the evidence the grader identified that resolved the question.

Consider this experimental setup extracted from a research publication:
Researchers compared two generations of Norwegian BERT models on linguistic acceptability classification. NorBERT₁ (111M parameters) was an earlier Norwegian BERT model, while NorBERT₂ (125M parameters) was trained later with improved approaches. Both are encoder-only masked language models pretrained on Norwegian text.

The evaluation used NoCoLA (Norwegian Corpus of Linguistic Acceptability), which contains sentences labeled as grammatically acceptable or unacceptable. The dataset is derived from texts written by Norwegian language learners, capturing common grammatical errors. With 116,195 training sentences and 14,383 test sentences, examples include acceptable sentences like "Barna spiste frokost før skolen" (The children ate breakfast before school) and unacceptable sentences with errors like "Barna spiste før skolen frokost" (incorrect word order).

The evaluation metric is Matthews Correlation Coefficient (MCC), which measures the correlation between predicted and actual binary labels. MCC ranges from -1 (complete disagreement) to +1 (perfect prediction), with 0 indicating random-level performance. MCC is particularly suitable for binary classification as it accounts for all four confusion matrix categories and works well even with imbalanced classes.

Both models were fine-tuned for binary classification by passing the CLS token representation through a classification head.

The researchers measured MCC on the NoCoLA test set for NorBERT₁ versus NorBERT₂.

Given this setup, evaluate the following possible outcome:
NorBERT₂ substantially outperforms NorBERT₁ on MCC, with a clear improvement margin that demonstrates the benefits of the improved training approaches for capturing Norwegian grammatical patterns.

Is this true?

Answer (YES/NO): YES